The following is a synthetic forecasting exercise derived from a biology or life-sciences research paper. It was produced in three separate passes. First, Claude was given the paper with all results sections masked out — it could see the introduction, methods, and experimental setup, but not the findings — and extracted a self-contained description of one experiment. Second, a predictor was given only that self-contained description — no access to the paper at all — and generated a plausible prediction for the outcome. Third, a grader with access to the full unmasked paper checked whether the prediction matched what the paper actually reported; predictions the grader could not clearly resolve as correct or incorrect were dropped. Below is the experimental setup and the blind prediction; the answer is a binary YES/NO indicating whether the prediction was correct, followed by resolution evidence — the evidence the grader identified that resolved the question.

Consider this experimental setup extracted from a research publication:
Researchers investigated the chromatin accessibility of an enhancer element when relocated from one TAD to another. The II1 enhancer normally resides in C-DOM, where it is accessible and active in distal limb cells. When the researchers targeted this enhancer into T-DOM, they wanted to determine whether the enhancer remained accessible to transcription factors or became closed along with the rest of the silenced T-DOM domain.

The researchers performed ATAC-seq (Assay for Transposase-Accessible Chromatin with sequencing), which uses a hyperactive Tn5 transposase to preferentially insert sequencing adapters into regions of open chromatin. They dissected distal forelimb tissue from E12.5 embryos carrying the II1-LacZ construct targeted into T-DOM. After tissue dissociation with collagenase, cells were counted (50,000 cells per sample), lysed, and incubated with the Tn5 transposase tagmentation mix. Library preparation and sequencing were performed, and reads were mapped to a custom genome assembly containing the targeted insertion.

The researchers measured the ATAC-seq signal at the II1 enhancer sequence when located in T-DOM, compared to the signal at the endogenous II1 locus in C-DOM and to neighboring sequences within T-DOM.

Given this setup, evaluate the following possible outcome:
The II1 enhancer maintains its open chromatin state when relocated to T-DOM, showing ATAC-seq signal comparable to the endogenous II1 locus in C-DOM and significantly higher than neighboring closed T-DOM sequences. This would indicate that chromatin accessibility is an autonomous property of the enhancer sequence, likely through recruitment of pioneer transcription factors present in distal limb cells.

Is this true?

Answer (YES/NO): NO